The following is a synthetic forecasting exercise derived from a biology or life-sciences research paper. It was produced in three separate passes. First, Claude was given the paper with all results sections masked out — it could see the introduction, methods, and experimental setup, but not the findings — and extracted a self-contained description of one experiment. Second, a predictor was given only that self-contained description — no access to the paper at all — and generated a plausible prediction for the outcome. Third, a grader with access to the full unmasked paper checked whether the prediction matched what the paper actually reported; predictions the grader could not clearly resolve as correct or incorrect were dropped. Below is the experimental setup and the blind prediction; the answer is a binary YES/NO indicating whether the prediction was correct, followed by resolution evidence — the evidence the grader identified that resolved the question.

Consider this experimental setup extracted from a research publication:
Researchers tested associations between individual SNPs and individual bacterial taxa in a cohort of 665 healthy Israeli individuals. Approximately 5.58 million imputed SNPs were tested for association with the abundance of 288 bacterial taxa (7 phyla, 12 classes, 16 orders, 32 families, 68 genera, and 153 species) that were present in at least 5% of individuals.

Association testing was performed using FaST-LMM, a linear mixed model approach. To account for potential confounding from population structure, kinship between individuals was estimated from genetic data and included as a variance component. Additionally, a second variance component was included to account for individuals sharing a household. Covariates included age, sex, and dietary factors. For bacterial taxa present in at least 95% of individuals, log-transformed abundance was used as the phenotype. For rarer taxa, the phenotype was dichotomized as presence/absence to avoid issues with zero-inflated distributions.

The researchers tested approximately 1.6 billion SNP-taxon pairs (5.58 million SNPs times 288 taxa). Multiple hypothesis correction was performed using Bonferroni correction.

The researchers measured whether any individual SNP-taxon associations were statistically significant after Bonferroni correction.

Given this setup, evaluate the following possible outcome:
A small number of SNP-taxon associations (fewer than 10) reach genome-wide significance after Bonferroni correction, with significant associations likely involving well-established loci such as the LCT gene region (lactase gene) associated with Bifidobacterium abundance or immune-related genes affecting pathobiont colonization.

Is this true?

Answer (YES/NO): NO